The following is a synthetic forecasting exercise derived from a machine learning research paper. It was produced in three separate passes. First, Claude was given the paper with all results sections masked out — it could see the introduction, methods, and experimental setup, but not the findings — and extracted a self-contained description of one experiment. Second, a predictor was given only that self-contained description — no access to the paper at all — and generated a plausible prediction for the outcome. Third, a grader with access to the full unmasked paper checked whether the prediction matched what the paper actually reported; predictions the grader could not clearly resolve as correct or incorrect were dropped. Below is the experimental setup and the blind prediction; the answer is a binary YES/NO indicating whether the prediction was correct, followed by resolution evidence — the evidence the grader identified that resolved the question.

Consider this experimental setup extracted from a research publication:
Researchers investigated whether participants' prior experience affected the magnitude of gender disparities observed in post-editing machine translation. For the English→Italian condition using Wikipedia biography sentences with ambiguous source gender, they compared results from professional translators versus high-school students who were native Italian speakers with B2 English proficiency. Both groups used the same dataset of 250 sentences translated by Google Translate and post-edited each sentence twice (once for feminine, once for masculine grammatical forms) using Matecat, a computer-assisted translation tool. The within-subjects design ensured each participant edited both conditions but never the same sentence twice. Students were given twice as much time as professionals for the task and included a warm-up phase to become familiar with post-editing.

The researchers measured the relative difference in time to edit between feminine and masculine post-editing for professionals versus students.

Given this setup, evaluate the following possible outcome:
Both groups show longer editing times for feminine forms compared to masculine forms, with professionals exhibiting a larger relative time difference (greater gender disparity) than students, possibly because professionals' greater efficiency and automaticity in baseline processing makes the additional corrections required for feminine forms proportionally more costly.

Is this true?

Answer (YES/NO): NO